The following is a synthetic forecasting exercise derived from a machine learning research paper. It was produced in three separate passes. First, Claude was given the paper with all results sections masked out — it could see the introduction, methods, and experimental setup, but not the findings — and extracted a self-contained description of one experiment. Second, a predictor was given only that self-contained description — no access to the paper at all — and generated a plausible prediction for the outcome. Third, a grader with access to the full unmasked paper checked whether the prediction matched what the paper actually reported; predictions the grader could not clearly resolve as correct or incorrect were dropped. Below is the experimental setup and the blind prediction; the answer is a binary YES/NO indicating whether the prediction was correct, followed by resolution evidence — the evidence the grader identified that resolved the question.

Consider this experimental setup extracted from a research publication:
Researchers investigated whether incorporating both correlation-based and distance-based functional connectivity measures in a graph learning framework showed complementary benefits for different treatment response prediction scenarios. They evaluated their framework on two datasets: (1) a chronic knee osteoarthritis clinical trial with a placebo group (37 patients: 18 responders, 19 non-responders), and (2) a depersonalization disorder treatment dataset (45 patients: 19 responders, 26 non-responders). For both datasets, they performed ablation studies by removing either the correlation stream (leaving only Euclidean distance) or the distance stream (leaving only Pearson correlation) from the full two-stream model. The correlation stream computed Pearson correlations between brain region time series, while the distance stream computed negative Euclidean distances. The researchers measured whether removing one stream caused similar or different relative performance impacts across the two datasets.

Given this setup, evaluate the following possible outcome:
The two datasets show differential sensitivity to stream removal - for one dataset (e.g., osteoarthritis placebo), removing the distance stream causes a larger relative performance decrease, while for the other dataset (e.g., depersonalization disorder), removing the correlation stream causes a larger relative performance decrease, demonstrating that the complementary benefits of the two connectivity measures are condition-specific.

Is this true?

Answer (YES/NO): YES